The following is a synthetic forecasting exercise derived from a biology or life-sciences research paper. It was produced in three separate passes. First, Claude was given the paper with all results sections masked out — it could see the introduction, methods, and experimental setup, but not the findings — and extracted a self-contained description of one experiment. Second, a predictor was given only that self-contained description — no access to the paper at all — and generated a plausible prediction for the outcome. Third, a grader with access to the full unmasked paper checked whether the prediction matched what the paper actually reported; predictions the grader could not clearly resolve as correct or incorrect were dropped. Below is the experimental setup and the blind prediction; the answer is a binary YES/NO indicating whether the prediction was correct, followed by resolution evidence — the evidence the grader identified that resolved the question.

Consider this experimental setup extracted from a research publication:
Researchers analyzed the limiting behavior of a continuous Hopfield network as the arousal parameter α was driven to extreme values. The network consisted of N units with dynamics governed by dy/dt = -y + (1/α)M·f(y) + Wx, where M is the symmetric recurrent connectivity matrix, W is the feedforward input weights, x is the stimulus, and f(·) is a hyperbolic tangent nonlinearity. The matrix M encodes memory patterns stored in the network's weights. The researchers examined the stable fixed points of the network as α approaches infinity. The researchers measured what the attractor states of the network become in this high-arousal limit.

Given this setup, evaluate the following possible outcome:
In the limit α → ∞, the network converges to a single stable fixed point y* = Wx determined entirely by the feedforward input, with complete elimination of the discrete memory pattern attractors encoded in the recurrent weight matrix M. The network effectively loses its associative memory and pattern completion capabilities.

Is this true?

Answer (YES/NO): NO